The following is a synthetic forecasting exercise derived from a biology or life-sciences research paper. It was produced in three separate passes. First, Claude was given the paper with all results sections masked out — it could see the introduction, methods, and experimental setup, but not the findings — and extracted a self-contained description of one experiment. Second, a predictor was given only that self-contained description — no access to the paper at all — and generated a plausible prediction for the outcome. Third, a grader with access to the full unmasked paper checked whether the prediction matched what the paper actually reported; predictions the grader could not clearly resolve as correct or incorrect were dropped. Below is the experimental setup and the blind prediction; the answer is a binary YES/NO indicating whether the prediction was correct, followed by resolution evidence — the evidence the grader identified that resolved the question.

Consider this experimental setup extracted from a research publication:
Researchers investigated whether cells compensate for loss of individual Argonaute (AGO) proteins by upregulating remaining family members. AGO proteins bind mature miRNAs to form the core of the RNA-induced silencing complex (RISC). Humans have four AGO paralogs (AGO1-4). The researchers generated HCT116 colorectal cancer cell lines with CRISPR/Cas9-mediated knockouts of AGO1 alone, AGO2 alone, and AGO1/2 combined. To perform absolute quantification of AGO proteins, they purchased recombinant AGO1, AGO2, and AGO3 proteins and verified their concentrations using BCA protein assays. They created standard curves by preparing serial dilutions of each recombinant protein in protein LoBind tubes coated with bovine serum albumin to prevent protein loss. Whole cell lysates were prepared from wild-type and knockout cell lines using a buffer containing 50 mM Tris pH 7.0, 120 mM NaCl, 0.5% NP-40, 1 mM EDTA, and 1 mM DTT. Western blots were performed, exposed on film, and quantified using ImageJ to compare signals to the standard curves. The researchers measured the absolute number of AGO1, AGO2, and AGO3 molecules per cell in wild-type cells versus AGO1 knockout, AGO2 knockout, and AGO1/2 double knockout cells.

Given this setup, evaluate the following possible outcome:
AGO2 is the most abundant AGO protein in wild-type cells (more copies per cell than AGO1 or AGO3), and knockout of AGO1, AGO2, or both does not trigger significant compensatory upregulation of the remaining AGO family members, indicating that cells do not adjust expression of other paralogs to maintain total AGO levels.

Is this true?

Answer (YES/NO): NO